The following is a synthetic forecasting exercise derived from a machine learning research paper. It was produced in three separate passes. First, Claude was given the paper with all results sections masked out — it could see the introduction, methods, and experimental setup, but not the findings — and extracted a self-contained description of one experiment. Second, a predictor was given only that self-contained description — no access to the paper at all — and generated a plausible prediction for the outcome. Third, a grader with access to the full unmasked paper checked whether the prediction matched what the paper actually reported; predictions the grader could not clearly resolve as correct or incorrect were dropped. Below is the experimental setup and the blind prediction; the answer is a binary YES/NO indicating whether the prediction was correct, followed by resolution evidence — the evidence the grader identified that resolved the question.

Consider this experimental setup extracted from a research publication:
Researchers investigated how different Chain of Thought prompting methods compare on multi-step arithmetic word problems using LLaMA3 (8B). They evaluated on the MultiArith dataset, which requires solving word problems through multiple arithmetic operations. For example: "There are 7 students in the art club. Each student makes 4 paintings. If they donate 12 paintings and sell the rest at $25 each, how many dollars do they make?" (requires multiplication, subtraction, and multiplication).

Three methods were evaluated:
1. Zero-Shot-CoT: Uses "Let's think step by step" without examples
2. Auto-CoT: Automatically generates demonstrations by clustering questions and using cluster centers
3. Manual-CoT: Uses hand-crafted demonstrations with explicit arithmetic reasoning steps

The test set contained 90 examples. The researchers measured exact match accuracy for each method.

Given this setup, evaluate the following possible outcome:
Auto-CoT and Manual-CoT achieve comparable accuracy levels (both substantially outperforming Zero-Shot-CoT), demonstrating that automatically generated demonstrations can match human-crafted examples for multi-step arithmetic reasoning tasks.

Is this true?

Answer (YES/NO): NO